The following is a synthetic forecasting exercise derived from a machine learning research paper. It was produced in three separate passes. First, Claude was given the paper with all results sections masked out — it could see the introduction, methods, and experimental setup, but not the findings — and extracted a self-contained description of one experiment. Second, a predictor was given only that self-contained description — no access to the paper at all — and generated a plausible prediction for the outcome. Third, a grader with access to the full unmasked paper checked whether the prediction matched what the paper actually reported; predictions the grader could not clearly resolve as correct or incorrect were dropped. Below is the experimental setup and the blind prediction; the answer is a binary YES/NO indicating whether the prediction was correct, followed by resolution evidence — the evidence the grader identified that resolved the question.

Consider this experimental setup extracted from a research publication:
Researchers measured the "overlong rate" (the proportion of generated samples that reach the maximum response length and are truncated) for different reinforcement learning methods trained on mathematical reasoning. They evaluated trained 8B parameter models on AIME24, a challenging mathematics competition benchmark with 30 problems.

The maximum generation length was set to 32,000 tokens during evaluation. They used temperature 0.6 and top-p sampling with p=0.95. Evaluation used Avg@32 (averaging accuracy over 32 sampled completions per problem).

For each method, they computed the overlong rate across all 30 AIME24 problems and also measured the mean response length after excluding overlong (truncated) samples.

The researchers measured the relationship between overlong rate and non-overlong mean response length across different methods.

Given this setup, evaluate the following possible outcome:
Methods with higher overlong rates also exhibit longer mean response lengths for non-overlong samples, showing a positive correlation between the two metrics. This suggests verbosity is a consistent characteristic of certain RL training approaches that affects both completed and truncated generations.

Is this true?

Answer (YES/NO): NO